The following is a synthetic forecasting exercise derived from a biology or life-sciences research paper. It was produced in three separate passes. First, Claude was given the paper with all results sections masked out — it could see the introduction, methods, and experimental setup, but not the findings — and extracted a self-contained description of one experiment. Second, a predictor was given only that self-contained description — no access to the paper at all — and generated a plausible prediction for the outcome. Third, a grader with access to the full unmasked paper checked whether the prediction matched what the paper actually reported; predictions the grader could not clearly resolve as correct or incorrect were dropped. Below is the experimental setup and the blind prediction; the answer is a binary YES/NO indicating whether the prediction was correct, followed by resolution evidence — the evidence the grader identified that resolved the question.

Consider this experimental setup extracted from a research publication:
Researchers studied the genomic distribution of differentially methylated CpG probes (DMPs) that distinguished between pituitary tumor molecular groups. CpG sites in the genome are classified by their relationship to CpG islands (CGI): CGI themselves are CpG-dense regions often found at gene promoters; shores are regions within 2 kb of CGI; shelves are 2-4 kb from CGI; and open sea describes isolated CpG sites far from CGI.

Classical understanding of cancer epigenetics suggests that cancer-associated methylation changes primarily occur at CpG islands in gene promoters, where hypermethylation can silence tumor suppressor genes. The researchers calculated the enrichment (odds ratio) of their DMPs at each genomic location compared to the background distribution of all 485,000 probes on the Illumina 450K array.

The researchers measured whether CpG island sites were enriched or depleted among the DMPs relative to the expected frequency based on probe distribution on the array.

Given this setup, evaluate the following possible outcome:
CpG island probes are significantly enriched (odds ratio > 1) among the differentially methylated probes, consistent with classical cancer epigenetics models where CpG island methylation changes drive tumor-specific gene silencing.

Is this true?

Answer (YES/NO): NO